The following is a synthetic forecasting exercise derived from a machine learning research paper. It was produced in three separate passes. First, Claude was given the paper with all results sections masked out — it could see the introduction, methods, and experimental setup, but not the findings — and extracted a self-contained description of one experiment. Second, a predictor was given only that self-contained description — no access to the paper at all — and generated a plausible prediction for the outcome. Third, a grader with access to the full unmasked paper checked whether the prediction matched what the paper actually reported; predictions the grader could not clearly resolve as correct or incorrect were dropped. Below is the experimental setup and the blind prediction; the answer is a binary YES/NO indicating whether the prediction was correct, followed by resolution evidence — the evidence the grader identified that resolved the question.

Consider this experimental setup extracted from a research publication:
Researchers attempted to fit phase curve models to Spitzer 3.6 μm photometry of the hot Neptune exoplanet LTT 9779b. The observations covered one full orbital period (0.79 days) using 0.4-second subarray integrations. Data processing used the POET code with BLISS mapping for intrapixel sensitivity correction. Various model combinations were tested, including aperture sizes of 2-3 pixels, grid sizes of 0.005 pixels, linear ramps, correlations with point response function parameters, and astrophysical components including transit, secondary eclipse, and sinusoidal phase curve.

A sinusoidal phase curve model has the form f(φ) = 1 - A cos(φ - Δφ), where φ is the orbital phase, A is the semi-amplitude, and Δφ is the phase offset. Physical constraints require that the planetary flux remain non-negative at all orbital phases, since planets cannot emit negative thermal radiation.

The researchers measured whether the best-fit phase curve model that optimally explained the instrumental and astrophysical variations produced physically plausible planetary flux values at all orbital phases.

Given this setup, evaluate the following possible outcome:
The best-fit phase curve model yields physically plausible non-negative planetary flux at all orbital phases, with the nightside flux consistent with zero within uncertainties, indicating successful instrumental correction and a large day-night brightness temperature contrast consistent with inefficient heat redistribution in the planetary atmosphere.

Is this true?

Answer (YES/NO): NO